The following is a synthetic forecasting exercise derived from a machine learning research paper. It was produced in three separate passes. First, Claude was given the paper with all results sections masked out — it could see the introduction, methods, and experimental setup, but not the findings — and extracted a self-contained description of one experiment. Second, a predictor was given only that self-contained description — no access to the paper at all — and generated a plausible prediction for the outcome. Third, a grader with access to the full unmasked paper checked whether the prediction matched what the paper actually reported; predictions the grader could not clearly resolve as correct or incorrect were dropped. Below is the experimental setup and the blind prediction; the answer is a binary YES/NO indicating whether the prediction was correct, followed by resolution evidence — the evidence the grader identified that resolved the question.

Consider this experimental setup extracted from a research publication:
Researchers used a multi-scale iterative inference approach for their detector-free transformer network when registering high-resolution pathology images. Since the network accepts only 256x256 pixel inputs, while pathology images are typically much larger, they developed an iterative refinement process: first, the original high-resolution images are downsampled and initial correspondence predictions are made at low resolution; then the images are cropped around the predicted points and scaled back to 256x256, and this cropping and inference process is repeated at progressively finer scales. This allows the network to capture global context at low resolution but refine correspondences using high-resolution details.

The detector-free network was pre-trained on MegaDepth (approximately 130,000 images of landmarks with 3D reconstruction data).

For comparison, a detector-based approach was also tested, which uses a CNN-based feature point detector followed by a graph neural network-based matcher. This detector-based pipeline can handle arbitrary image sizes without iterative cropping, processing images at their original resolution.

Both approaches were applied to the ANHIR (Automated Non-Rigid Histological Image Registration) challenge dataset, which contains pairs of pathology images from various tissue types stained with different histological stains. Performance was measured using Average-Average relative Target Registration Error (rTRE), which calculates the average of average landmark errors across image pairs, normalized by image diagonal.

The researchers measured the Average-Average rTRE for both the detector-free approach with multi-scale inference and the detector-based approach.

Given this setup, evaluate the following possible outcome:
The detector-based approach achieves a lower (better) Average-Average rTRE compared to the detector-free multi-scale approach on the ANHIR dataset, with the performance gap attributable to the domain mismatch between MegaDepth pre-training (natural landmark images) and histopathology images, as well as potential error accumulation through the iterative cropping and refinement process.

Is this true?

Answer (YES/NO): YES